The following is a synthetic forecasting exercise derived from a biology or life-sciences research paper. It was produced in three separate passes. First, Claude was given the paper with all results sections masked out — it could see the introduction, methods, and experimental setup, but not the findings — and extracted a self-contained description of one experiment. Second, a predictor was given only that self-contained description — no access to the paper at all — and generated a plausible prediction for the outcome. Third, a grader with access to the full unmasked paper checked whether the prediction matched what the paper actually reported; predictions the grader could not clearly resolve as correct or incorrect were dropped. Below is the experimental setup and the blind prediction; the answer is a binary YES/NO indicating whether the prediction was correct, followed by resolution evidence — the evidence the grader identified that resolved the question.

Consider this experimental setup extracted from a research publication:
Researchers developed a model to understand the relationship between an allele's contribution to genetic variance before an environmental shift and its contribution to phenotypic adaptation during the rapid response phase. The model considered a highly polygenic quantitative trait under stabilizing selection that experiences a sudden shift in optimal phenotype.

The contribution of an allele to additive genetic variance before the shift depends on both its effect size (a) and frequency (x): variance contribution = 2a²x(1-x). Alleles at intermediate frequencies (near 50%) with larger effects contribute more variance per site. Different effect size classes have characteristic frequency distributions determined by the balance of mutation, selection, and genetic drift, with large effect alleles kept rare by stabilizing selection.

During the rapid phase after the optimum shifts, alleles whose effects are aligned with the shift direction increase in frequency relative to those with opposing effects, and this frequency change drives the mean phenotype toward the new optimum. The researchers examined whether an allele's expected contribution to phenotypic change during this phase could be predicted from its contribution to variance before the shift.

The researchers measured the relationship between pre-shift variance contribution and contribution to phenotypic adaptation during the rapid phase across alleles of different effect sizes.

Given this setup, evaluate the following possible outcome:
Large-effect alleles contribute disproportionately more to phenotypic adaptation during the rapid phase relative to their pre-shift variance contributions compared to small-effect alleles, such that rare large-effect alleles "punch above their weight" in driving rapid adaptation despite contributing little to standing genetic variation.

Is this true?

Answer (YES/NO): NO